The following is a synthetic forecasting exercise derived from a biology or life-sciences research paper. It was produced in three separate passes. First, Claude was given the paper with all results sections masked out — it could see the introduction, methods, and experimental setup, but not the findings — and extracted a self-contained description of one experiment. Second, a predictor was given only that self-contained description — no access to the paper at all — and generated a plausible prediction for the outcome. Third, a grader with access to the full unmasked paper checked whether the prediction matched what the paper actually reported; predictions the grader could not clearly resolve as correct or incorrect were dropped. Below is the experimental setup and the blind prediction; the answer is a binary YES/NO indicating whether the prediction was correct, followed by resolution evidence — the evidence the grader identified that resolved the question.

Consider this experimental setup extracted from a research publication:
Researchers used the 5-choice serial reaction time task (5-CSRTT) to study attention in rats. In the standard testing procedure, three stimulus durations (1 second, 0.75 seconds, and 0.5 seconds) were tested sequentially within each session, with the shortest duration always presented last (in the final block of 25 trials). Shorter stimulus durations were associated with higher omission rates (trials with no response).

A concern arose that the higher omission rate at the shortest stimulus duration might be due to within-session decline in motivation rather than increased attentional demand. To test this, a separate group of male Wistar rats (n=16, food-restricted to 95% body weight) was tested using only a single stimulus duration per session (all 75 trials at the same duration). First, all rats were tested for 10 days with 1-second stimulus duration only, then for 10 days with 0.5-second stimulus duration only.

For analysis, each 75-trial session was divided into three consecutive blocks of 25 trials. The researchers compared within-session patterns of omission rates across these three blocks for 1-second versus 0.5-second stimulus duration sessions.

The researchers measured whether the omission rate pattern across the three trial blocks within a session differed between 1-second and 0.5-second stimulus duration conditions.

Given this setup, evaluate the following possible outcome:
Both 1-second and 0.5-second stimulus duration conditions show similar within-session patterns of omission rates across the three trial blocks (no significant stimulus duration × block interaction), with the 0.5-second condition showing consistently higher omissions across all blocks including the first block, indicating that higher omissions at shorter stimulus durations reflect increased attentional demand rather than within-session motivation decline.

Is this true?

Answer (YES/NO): YES